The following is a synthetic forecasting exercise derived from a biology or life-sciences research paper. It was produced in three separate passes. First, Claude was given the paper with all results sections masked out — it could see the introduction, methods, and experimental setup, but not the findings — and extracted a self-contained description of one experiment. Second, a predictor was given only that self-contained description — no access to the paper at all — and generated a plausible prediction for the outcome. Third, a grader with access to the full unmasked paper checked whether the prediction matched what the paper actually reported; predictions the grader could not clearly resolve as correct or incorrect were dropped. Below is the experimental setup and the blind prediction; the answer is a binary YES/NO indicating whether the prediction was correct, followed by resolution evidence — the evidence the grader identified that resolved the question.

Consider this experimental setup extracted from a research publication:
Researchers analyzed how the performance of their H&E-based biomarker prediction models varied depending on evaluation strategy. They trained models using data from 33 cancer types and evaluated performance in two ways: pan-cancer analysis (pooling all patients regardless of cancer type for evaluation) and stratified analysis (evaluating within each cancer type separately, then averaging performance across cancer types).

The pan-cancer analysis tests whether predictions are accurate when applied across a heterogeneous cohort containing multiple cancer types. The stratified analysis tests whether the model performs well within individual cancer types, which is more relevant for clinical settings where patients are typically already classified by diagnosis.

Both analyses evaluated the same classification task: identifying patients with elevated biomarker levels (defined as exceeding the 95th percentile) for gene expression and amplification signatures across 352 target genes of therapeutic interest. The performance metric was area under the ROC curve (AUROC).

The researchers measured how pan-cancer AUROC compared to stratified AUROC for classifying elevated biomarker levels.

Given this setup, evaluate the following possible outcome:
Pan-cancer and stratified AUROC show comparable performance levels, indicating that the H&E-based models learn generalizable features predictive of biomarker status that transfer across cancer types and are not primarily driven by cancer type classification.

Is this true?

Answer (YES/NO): NO